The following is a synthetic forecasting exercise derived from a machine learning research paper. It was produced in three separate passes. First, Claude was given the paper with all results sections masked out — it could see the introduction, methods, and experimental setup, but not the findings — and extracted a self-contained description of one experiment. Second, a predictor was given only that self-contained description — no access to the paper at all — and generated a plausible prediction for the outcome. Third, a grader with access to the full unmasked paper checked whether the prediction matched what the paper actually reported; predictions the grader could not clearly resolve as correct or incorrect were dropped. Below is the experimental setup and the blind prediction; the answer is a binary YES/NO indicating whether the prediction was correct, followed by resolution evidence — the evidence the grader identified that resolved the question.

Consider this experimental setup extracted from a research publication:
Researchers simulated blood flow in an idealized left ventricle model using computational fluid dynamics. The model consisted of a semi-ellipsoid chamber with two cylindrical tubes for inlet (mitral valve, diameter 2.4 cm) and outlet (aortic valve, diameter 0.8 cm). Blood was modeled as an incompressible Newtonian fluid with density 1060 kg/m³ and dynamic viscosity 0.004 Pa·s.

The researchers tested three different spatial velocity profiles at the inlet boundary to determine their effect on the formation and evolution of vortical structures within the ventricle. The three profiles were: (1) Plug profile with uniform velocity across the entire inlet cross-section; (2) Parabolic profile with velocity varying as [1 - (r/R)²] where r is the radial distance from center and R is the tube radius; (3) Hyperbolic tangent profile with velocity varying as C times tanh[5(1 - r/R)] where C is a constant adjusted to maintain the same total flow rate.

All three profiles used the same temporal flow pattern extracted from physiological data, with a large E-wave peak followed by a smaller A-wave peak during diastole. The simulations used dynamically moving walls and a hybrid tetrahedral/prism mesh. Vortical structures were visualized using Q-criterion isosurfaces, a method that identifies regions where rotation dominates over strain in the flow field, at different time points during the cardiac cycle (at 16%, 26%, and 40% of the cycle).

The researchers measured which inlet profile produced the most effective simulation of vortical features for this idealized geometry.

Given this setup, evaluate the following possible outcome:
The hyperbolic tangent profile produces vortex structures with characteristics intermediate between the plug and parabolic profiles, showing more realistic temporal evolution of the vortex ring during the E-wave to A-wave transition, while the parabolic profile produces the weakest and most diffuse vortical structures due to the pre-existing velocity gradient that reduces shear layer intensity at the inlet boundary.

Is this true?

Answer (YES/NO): NO